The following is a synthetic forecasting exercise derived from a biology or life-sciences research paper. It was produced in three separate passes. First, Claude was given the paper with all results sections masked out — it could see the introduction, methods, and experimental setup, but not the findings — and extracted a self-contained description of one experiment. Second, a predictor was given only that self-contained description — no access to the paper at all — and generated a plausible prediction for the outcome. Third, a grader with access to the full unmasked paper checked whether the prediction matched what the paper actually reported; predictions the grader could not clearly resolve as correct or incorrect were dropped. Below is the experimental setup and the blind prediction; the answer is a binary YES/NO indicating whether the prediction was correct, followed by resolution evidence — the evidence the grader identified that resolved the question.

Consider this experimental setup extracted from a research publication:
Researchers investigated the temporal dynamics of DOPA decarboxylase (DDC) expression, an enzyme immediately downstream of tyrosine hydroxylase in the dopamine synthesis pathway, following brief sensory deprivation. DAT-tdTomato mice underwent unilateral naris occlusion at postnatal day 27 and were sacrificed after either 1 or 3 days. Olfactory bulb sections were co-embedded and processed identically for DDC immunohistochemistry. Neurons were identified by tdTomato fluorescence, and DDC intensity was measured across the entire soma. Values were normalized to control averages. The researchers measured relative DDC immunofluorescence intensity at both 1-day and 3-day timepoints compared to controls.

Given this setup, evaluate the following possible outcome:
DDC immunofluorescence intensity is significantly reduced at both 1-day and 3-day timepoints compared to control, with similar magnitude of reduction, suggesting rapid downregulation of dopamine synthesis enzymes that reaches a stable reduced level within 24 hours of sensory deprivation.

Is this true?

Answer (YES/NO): NO